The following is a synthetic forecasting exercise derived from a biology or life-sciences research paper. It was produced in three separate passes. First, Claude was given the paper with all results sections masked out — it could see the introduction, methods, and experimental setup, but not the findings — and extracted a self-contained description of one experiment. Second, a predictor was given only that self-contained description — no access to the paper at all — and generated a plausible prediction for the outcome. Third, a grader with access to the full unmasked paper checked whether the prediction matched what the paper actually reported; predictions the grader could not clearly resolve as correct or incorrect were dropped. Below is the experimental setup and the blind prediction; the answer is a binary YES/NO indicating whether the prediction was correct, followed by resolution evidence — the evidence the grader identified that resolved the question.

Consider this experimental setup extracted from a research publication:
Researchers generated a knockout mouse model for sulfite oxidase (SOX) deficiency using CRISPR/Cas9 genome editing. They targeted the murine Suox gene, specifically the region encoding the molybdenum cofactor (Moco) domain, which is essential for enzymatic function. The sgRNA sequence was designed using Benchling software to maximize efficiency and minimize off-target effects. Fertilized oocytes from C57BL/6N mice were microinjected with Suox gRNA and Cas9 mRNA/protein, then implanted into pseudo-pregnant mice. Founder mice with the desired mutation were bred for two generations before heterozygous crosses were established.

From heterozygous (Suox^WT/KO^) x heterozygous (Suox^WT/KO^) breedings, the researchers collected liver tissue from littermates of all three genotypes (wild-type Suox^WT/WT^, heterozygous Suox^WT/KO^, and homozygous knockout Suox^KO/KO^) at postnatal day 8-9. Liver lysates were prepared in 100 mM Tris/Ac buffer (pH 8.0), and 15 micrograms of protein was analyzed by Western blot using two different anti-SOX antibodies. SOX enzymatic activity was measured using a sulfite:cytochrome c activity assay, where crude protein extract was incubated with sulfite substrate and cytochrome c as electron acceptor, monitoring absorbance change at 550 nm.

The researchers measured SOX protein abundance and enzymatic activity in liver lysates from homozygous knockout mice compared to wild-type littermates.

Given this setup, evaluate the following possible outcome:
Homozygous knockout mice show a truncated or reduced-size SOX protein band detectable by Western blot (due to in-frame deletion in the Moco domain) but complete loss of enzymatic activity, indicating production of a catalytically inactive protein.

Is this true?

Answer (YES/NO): NO